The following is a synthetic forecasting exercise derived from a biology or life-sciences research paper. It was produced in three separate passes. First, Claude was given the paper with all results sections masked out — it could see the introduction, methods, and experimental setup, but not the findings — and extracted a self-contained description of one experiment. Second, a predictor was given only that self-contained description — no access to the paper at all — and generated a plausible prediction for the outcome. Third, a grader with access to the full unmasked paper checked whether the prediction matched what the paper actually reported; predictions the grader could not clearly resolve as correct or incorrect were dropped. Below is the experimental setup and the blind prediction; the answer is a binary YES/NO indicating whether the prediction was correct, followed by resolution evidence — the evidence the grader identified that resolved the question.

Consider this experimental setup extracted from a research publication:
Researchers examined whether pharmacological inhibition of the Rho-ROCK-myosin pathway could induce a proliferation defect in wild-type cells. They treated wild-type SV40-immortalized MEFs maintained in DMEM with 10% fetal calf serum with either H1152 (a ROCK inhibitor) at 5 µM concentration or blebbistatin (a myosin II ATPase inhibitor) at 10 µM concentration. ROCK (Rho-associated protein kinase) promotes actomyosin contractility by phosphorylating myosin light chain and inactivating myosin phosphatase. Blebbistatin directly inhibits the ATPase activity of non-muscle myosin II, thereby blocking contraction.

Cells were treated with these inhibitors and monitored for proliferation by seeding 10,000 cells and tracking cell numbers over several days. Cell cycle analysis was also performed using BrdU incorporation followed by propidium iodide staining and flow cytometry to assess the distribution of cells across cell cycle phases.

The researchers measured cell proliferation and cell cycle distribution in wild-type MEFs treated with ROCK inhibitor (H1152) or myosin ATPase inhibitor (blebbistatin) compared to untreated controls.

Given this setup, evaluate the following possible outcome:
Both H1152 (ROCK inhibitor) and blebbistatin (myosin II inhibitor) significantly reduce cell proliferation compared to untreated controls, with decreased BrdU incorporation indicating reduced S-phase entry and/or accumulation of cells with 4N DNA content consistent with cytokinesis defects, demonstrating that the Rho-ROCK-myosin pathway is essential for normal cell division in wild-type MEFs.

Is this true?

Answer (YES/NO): YES